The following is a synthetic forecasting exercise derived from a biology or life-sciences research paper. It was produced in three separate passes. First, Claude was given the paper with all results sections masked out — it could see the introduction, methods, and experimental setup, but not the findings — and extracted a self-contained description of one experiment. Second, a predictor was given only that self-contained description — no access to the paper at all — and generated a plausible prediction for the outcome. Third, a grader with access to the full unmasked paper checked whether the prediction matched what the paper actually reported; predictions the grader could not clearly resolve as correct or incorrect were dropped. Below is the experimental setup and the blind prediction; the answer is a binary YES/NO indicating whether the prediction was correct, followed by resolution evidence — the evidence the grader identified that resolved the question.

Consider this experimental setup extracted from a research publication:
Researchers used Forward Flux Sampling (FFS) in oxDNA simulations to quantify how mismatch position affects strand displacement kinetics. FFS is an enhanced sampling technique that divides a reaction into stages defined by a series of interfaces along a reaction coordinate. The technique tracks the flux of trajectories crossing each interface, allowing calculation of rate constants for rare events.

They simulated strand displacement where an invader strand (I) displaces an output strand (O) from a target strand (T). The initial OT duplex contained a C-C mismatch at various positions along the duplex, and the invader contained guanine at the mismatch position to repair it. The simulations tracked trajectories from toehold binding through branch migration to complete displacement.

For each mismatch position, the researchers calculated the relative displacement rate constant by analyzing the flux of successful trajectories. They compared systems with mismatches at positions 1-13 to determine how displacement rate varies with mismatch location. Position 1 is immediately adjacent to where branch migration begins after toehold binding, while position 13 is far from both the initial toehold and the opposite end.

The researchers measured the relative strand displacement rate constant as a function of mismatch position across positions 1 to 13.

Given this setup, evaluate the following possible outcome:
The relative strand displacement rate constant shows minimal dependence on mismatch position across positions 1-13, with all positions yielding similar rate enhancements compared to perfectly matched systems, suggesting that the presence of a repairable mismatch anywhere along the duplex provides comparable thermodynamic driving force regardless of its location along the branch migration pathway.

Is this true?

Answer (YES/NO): NO